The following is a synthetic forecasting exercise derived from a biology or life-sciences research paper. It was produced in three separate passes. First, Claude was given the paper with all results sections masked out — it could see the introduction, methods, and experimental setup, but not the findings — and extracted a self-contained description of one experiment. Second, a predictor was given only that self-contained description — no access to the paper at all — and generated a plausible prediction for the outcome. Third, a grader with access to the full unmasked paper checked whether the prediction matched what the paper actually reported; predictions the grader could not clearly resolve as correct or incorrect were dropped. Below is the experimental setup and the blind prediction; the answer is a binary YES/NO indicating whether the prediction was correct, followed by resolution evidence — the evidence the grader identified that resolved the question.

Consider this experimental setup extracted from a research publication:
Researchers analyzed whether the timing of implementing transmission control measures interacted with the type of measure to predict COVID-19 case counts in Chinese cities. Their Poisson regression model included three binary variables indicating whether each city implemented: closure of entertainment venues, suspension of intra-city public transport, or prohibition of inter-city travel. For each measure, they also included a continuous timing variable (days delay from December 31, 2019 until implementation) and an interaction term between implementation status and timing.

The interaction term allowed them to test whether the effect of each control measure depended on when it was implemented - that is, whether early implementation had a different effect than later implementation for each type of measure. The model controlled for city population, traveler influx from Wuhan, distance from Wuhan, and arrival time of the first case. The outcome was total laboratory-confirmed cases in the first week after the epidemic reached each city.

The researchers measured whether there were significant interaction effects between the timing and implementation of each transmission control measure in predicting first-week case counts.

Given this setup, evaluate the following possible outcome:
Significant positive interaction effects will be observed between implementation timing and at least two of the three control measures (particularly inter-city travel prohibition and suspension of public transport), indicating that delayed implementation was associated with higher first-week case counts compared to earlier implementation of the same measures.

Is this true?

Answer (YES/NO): NO